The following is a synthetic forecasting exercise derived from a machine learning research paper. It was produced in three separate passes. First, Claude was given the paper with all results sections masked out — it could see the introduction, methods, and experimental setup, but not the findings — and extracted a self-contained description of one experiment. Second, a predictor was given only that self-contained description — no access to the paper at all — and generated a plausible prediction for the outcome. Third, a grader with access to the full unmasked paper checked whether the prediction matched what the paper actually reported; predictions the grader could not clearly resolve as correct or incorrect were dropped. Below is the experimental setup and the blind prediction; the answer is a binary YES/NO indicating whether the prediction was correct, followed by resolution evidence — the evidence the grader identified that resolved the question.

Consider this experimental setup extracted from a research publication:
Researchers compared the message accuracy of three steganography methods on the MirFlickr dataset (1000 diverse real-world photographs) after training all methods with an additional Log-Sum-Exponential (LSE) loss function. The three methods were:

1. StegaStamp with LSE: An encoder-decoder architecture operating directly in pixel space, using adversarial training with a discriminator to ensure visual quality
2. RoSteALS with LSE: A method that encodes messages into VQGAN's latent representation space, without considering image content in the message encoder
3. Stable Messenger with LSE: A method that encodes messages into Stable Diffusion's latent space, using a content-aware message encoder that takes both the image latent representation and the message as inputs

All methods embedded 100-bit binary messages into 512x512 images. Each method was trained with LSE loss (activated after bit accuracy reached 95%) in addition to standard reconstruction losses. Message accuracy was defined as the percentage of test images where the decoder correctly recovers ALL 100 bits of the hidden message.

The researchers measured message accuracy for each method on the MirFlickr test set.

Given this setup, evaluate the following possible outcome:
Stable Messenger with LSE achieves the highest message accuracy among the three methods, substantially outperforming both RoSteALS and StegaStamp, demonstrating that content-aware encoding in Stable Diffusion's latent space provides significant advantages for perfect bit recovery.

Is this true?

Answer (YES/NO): NO